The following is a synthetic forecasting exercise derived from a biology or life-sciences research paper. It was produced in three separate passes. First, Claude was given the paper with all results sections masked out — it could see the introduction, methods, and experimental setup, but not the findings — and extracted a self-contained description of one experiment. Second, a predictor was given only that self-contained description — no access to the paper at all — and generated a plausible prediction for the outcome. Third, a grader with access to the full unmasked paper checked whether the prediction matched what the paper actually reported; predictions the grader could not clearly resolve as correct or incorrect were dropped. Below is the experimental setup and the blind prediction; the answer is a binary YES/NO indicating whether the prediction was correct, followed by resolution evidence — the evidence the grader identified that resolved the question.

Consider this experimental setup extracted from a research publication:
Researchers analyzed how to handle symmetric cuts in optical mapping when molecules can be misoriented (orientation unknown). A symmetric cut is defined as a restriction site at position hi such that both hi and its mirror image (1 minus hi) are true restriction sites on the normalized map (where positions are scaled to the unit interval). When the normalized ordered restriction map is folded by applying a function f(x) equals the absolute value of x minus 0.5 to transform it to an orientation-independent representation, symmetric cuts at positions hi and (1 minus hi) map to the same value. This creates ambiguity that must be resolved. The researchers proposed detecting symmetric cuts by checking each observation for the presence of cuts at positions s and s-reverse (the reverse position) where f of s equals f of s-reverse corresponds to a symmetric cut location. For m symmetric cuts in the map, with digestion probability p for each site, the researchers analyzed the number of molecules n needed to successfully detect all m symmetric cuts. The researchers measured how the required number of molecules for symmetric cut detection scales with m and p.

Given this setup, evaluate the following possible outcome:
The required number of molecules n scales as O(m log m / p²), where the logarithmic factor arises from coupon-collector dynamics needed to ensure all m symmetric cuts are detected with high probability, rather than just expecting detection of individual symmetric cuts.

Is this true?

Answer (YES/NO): NO